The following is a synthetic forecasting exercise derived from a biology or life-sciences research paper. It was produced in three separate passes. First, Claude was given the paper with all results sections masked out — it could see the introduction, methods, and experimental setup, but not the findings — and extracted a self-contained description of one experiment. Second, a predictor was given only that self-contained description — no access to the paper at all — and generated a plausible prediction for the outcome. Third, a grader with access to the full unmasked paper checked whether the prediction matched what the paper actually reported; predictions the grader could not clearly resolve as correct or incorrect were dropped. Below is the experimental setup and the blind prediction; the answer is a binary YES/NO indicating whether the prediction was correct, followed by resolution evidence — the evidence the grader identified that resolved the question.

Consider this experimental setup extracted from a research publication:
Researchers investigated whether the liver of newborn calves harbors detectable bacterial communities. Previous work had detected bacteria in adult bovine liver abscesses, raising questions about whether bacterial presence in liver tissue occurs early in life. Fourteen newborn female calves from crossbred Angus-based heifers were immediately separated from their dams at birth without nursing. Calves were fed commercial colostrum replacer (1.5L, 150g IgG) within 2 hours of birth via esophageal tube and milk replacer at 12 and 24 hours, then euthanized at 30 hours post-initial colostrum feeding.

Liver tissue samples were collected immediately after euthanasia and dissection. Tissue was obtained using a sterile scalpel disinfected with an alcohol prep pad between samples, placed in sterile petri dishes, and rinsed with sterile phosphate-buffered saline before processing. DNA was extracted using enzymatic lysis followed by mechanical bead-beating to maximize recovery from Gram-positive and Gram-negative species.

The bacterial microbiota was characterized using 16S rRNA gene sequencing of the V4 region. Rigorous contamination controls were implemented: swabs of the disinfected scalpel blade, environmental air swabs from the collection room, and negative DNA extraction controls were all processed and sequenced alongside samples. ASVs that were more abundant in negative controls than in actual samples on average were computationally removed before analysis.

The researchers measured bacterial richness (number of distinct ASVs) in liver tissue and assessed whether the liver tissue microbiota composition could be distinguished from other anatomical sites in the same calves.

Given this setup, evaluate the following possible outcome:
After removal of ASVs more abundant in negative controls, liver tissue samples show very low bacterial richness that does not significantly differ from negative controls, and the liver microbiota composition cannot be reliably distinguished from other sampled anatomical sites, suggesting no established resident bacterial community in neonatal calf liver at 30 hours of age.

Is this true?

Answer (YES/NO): NO